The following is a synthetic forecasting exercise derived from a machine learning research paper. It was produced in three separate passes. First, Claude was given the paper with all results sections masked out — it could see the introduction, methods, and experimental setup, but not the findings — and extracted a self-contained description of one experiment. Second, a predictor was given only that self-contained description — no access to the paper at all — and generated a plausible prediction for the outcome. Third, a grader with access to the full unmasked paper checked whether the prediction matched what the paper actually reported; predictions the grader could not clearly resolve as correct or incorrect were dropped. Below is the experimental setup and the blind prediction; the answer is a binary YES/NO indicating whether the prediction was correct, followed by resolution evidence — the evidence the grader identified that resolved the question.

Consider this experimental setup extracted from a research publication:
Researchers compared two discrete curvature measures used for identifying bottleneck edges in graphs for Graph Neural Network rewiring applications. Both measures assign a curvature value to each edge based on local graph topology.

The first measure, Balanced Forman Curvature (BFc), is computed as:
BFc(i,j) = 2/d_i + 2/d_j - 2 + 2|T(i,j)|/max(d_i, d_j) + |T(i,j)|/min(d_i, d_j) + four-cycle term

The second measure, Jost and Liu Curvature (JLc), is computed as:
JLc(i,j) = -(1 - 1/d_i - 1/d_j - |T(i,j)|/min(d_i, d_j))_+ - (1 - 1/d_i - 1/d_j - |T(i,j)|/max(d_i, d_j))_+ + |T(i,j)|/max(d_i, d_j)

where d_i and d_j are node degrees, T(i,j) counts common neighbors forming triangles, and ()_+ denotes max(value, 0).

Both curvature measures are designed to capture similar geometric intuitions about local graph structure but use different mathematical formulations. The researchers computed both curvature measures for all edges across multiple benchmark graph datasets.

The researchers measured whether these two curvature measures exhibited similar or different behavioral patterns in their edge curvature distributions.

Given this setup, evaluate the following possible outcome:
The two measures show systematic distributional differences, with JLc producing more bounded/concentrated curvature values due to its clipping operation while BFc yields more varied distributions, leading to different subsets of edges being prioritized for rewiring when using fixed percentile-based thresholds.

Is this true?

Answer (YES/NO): NO